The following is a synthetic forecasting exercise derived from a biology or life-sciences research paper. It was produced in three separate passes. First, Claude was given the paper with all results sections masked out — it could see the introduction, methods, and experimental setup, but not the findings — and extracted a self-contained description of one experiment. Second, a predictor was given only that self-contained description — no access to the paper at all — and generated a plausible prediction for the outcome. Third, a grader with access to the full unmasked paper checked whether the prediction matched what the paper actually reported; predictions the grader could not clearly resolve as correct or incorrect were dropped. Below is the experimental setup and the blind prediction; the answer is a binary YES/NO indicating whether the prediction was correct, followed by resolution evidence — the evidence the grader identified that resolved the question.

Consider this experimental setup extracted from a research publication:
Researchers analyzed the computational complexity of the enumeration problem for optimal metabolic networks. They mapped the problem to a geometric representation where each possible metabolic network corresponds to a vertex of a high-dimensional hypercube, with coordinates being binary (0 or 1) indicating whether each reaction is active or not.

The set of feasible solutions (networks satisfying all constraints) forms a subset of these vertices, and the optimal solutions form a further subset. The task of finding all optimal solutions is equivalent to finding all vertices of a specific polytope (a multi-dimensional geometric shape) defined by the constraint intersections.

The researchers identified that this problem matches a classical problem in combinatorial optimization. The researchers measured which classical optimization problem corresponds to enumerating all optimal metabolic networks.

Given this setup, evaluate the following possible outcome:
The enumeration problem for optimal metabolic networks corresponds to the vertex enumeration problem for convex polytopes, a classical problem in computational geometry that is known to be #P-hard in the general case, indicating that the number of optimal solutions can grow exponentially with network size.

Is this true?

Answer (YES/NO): YES